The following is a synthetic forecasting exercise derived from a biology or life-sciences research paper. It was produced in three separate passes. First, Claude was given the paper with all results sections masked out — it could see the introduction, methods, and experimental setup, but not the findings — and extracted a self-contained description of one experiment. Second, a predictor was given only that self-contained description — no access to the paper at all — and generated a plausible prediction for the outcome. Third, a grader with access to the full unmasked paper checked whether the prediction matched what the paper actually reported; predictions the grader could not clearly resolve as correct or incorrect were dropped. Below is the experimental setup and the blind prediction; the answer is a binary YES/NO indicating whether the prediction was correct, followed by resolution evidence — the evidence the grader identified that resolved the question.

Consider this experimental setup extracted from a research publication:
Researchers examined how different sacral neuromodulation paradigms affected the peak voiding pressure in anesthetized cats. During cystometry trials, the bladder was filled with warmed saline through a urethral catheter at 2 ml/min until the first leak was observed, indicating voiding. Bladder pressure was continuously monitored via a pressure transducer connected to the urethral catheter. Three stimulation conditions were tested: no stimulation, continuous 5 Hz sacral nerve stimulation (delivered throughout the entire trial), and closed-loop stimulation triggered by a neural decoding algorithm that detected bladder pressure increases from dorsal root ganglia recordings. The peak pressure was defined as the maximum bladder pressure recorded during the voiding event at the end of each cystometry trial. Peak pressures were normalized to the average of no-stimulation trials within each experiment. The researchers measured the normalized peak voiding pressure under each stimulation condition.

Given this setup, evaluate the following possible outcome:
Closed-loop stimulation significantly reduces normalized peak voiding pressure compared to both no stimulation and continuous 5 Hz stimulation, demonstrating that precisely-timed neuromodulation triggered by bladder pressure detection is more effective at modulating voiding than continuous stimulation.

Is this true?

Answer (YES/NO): NO